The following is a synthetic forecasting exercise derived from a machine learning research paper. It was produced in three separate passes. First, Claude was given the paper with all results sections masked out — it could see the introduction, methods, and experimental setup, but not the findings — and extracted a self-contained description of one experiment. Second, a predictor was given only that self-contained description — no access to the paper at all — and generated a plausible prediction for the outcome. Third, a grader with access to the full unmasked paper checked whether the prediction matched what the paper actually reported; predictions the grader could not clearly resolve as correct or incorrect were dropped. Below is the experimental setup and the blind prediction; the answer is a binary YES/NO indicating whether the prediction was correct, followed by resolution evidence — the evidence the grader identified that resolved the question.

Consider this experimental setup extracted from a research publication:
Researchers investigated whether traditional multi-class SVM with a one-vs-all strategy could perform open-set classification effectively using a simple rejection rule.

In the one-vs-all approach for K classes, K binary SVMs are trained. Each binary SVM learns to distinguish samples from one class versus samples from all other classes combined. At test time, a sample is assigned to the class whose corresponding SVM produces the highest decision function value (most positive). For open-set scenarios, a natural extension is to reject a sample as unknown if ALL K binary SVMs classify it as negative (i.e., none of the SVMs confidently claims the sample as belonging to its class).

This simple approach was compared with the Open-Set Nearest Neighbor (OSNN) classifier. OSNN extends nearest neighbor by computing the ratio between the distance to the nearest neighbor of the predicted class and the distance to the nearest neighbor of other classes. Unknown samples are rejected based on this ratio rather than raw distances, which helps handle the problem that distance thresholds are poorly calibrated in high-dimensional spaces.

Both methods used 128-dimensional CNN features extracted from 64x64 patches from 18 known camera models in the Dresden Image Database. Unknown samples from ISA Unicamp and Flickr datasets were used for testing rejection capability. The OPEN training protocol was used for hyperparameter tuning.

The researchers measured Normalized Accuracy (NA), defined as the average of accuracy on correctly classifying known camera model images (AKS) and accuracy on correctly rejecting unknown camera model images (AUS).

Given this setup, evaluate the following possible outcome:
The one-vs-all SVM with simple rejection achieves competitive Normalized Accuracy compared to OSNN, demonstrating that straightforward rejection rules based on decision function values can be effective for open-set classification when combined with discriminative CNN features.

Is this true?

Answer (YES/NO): NO